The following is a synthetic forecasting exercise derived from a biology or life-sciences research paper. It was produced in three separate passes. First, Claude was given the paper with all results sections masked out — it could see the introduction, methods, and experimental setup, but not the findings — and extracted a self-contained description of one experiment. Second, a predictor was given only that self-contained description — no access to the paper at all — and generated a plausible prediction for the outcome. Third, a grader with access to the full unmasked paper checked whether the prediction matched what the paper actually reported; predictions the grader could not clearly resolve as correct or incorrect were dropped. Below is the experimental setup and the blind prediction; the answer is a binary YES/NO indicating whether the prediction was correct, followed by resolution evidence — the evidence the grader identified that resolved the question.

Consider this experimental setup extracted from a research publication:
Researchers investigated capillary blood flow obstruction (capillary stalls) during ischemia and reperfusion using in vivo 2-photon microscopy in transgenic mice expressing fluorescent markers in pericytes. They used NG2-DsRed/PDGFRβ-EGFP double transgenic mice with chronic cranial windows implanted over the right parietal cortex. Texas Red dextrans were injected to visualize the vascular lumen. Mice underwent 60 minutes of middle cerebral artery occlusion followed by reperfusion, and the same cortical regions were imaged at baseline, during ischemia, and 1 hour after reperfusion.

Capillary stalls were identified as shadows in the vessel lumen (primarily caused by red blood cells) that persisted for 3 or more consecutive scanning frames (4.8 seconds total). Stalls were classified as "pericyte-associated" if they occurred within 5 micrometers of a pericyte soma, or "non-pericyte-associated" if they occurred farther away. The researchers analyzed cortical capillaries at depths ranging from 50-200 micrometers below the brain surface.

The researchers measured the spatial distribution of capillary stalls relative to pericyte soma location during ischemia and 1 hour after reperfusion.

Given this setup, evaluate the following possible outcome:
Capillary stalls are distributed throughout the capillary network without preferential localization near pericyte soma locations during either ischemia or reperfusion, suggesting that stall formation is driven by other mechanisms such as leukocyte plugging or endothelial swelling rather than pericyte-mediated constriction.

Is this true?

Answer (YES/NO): NO